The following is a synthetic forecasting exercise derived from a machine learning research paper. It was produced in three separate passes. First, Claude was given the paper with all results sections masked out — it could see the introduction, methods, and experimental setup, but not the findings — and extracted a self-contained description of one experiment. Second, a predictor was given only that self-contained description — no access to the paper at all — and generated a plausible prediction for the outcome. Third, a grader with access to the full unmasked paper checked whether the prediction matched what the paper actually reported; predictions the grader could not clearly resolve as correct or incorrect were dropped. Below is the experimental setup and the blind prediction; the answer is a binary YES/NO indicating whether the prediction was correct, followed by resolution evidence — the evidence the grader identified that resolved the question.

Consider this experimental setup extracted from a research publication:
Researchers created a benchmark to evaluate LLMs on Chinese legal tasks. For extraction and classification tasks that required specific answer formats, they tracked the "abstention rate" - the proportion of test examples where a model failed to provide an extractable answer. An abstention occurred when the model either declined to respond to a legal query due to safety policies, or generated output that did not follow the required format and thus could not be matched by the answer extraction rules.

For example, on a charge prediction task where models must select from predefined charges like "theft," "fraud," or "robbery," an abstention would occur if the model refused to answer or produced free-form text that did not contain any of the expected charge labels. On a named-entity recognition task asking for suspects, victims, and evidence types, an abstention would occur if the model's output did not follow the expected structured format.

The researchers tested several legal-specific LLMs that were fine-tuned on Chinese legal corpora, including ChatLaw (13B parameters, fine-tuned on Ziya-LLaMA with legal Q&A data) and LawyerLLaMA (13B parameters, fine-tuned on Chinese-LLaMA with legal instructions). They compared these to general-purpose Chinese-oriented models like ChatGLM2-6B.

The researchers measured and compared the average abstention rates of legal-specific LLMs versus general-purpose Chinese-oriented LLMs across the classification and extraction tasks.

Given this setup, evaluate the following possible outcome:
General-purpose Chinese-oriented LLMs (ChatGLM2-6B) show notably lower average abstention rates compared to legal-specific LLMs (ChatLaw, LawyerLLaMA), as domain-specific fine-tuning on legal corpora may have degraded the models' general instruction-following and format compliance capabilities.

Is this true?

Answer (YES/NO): NO